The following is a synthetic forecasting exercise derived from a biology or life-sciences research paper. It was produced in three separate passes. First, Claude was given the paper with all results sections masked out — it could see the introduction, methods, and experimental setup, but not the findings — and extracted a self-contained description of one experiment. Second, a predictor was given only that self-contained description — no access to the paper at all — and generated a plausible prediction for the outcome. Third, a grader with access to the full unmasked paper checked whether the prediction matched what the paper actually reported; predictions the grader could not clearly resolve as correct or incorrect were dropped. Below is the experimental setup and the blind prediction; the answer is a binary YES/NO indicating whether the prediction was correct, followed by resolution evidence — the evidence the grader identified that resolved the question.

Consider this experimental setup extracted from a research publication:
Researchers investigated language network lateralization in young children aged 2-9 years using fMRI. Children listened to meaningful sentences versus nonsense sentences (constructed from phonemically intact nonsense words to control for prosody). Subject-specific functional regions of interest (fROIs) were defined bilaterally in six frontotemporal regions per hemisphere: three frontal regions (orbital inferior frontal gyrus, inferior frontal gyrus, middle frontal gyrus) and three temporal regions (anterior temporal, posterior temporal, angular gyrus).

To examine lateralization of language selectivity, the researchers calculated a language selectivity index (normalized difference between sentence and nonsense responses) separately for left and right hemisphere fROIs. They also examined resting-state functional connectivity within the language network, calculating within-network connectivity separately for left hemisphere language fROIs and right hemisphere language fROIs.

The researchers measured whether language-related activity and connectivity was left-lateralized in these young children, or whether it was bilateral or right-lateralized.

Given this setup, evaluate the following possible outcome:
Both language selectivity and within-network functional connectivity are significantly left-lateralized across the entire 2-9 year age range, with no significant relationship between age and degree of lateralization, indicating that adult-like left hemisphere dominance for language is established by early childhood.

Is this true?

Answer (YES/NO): NO